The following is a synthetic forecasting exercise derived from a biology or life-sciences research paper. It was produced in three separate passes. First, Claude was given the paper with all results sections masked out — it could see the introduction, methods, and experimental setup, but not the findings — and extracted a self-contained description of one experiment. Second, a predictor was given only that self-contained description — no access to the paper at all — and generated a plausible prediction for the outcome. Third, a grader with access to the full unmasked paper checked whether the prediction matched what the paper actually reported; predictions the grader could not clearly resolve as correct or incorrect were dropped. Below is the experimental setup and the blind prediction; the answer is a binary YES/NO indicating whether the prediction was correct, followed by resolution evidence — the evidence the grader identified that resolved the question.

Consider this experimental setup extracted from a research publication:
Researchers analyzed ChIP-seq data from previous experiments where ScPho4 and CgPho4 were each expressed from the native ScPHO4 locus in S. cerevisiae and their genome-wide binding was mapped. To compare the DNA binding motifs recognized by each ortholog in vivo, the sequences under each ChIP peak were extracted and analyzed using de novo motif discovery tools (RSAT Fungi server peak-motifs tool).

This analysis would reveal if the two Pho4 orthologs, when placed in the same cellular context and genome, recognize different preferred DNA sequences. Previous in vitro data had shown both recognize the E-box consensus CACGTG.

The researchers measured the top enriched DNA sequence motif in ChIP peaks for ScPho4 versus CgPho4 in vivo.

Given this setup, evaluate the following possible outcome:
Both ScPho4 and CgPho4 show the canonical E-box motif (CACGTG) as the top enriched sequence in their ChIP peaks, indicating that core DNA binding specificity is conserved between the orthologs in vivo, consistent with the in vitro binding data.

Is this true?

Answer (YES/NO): YES